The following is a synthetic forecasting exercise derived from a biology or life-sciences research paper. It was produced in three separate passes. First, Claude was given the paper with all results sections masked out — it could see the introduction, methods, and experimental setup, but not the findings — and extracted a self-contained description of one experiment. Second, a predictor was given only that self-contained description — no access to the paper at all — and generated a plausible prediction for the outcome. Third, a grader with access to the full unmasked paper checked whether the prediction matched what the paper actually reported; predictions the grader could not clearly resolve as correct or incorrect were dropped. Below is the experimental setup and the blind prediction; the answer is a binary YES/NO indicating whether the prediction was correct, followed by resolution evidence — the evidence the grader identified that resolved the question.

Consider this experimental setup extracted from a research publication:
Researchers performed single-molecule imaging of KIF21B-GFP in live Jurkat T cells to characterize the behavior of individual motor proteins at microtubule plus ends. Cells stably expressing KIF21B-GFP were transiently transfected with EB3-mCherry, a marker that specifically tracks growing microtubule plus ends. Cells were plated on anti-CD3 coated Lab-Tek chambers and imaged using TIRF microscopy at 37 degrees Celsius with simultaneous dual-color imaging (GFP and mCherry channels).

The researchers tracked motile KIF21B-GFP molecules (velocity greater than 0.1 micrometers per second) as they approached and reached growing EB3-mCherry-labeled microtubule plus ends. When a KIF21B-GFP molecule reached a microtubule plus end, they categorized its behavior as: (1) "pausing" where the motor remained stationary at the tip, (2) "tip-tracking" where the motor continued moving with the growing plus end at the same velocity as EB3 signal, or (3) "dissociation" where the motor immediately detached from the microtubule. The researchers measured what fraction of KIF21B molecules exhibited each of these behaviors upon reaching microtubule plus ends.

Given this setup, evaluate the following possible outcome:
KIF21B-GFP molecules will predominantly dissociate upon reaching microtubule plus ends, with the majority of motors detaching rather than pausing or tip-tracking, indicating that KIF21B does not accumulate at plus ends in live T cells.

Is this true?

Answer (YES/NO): NO